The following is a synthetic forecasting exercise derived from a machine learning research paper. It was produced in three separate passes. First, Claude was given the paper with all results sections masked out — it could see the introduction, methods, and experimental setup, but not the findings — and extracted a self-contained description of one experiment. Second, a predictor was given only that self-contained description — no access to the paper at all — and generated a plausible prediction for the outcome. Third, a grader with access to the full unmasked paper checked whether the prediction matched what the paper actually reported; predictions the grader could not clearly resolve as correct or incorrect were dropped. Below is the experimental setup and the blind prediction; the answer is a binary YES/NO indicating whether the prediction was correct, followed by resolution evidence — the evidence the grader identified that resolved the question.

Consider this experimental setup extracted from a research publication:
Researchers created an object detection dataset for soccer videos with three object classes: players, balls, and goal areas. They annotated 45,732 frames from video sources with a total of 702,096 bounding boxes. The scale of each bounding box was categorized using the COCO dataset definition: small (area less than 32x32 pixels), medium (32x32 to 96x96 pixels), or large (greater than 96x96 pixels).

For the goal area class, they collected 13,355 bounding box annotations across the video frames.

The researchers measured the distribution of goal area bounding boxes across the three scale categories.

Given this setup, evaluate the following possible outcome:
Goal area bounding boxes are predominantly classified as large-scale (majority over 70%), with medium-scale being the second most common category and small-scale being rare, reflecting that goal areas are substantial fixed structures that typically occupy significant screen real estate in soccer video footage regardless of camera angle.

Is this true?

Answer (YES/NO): YES